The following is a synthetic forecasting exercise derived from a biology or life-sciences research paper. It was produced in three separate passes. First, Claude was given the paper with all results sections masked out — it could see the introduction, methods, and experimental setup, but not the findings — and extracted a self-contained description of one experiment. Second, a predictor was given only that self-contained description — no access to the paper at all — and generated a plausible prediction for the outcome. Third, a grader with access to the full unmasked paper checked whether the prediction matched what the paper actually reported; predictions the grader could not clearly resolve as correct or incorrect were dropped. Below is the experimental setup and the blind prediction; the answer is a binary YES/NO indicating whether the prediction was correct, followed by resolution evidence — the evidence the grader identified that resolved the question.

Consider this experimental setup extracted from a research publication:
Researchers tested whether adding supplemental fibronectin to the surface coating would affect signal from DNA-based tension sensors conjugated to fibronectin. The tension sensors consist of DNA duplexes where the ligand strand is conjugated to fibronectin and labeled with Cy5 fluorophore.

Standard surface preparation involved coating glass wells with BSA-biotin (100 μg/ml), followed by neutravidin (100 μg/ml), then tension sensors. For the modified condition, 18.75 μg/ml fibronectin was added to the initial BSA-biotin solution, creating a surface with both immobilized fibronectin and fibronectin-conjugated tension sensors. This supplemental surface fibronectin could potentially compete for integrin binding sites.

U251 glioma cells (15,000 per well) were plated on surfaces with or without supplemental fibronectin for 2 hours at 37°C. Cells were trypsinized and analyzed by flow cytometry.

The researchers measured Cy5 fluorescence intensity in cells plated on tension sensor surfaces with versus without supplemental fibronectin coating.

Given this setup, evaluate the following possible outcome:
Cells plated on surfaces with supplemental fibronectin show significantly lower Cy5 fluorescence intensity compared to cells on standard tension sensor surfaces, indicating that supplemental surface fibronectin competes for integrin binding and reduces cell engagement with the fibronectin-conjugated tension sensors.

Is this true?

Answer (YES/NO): NO